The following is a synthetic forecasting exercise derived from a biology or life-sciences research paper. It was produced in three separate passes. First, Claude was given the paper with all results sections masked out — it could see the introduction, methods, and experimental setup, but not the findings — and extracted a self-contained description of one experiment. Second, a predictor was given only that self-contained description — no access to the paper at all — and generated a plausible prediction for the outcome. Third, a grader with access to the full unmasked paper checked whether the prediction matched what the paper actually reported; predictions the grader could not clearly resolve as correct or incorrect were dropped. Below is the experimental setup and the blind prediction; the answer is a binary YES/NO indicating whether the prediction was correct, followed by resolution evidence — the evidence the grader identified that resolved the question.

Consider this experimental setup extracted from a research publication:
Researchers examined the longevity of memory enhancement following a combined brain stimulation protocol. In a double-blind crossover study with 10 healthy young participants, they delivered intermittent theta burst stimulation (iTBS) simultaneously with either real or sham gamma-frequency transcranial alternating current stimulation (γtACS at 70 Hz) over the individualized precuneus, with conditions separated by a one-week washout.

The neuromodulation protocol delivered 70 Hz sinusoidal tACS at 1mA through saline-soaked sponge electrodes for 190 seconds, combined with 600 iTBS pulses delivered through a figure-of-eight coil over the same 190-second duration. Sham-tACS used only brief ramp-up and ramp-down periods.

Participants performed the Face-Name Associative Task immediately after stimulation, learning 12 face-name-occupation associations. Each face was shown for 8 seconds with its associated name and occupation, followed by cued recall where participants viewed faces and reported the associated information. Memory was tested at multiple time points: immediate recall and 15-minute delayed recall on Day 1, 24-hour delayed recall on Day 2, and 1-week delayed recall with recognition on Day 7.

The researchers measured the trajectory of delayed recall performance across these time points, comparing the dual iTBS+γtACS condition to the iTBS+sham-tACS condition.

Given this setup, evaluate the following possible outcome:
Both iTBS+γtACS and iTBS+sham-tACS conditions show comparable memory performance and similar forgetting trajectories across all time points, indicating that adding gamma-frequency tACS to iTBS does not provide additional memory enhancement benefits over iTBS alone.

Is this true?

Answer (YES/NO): NO